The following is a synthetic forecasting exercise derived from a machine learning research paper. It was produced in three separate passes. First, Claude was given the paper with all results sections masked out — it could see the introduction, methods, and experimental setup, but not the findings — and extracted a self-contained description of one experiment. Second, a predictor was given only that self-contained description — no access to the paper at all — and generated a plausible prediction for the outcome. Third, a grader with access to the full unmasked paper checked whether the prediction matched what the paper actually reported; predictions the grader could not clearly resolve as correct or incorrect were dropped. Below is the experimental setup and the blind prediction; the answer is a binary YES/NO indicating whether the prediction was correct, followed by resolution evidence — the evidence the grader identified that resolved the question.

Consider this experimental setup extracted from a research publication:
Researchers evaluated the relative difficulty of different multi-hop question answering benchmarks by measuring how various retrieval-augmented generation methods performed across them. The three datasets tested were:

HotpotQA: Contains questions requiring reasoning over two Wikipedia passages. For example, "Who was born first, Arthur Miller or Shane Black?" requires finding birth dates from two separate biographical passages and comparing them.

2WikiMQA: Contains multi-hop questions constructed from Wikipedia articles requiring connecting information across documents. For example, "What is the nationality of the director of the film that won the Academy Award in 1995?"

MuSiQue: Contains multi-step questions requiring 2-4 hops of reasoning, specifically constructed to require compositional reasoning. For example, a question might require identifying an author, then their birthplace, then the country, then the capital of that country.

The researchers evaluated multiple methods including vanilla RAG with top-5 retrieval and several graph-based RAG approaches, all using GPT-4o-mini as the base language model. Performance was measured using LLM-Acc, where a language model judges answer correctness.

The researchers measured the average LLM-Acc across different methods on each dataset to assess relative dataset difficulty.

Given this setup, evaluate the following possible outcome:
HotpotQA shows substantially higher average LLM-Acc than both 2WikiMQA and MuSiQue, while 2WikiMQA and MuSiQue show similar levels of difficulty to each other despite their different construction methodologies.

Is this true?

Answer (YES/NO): NO